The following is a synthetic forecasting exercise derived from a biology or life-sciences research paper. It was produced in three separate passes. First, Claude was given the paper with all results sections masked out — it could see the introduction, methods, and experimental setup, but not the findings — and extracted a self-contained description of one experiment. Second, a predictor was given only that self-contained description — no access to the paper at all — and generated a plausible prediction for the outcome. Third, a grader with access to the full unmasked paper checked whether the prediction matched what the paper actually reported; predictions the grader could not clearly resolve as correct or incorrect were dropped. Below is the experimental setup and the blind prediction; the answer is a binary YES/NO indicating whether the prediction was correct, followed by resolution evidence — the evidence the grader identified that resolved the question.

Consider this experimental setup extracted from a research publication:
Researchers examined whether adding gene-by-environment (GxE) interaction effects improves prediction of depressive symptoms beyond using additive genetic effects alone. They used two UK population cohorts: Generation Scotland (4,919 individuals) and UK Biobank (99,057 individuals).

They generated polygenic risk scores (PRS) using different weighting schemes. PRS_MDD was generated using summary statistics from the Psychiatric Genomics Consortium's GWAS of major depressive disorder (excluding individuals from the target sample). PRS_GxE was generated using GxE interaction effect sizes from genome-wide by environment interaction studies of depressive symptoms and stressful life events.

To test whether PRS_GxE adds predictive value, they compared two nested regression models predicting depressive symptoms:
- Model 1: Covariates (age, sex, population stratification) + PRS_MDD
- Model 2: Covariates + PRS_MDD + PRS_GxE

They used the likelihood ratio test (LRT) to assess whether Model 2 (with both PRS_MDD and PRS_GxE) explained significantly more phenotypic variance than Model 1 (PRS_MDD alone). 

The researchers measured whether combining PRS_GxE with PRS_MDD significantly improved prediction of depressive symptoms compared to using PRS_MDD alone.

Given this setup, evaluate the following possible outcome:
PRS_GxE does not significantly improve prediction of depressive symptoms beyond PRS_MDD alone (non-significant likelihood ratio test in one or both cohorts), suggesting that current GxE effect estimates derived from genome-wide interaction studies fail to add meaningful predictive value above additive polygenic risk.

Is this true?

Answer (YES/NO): YES